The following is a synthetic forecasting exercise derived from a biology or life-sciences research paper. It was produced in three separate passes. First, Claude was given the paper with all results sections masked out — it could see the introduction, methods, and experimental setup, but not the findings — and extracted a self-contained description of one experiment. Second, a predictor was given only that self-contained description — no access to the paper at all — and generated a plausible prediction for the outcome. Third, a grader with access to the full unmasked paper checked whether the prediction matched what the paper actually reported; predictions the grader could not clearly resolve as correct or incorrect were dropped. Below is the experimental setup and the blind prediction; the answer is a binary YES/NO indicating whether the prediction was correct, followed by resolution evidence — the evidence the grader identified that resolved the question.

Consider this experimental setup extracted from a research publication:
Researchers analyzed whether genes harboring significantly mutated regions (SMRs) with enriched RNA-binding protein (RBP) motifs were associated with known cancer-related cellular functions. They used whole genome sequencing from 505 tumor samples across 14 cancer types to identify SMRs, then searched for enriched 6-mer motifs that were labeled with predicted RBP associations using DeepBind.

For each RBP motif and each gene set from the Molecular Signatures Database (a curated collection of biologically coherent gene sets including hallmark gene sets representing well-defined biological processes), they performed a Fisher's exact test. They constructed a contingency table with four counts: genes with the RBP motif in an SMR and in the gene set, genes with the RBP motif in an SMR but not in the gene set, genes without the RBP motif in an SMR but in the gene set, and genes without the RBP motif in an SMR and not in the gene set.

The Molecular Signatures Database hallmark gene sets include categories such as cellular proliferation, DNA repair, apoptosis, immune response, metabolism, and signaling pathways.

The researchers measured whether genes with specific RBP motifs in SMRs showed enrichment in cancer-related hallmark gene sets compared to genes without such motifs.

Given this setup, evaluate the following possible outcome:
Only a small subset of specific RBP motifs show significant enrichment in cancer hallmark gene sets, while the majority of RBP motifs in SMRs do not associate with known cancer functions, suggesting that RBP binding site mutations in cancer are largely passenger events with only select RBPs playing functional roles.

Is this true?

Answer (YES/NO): NO